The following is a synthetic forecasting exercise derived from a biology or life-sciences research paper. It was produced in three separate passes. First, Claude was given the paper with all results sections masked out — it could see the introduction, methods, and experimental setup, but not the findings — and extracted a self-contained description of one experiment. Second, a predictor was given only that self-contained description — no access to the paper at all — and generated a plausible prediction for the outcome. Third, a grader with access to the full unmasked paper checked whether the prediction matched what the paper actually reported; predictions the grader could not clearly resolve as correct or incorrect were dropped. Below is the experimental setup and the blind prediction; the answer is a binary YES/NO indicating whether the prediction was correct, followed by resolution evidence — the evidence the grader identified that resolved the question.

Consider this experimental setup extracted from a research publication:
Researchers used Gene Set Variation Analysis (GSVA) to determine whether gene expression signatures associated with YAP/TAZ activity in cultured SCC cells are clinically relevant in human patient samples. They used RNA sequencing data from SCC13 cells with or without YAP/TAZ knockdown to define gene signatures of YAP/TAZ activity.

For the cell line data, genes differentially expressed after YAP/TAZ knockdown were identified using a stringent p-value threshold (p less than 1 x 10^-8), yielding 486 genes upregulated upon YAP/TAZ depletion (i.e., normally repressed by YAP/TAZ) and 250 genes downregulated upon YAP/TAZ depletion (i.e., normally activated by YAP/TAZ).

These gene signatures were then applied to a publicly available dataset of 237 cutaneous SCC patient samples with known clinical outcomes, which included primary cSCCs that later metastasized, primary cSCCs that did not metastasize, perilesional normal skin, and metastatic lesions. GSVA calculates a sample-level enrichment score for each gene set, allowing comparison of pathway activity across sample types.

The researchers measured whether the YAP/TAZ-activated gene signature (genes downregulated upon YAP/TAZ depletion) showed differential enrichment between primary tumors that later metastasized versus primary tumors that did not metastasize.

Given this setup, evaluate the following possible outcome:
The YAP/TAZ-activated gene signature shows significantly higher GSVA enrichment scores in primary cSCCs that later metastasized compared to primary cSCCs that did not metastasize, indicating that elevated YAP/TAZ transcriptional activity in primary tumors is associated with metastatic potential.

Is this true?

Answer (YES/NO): YES